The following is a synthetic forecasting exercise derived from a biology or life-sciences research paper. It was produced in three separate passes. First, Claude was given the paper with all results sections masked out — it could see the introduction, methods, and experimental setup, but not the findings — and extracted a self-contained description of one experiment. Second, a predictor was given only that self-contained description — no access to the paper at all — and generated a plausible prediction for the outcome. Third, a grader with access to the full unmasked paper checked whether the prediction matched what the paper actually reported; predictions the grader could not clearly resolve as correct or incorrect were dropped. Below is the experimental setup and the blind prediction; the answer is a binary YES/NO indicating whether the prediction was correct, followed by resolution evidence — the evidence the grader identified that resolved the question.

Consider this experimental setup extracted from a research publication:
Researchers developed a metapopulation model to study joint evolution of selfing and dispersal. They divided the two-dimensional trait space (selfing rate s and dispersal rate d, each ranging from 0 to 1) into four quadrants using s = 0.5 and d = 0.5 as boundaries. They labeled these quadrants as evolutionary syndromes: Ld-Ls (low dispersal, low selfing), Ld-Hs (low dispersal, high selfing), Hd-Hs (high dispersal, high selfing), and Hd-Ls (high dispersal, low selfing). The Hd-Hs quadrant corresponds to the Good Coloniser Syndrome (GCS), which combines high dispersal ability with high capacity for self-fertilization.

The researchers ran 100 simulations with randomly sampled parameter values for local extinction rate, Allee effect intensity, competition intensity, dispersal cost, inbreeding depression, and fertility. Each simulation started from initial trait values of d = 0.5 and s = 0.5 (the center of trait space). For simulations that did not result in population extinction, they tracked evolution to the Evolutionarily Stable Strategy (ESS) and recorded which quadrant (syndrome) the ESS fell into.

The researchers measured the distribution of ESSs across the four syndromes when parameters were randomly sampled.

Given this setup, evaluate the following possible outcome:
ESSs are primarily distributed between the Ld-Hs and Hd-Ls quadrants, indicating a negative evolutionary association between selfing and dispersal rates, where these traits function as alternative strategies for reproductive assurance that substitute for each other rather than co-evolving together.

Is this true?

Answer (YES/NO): NO